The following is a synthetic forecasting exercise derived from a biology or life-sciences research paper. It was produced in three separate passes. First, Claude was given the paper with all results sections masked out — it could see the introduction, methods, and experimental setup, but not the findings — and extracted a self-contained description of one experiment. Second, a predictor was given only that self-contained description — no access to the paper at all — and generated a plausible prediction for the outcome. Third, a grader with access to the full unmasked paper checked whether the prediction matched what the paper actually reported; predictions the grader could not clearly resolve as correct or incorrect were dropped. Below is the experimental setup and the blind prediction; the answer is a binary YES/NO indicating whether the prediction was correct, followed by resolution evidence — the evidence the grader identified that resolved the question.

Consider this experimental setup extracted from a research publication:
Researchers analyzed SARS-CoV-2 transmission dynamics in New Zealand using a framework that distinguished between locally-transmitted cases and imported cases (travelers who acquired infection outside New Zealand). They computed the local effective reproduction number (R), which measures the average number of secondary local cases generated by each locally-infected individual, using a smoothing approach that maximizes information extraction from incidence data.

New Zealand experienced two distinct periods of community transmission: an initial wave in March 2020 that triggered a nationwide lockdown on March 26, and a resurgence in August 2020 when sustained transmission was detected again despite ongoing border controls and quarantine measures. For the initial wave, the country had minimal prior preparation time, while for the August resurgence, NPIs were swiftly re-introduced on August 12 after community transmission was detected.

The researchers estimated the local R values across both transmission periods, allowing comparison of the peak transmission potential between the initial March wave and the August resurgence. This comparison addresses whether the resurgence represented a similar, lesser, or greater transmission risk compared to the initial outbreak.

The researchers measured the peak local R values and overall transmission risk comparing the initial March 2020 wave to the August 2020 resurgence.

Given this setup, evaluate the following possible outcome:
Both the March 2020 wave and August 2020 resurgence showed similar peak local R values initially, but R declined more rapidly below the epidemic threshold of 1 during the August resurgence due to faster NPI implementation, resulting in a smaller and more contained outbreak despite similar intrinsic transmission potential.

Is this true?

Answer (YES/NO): NO